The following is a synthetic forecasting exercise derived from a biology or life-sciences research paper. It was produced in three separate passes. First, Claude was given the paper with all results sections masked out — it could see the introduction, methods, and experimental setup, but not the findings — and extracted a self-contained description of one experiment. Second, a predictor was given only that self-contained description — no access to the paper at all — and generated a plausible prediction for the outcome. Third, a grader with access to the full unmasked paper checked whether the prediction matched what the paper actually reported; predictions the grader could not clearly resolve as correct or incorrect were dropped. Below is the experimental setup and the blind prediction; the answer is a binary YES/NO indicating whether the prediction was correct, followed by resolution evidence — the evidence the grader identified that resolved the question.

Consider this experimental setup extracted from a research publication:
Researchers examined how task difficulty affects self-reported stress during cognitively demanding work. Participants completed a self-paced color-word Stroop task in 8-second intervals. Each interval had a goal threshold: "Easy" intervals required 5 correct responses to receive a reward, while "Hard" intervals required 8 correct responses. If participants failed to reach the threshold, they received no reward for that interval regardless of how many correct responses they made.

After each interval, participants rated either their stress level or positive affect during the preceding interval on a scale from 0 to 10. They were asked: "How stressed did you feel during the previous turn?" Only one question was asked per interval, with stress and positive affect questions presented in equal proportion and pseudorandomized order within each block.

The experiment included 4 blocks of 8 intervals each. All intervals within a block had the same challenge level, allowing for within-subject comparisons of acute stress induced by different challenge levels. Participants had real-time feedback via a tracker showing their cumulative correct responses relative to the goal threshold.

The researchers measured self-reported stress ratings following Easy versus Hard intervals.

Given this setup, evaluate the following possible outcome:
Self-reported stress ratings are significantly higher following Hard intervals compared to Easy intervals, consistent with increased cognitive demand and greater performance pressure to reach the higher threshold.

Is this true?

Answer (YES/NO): YES